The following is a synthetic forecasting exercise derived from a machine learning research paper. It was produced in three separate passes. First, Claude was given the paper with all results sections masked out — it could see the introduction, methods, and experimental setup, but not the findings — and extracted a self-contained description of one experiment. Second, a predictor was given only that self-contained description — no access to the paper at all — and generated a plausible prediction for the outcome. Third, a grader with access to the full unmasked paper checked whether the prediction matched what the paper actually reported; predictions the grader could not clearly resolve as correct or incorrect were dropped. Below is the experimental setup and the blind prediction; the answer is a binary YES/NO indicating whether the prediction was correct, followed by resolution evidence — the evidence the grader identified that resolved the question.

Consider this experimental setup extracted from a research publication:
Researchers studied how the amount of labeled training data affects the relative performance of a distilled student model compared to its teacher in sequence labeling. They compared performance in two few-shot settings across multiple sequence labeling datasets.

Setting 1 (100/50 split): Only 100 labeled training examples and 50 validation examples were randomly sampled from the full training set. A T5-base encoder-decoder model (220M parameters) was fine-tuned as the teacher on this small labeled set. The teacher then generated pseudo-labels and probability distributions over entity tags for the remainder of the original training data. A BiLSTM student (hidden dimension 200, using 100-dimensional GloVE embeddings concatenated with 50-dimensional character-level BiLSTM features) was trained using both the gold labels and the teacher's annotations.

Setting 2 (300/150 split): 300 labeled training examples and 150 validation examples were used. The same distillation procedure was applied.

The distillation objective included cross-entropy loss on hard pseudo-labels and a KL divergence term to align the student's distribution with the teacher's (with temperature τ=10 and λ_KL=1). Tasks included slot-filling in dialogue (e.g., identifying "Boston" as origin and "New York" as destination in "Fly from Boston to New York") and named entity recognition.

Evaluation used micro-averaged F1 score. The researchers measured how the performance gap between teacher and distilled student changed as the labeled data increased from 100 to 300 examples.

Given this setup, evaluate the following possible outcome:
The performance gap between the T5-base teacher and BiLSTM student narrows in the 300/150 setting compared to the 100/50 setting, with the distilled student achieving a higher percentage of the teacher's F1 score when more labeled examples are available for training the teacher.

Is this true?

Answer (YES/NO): NO